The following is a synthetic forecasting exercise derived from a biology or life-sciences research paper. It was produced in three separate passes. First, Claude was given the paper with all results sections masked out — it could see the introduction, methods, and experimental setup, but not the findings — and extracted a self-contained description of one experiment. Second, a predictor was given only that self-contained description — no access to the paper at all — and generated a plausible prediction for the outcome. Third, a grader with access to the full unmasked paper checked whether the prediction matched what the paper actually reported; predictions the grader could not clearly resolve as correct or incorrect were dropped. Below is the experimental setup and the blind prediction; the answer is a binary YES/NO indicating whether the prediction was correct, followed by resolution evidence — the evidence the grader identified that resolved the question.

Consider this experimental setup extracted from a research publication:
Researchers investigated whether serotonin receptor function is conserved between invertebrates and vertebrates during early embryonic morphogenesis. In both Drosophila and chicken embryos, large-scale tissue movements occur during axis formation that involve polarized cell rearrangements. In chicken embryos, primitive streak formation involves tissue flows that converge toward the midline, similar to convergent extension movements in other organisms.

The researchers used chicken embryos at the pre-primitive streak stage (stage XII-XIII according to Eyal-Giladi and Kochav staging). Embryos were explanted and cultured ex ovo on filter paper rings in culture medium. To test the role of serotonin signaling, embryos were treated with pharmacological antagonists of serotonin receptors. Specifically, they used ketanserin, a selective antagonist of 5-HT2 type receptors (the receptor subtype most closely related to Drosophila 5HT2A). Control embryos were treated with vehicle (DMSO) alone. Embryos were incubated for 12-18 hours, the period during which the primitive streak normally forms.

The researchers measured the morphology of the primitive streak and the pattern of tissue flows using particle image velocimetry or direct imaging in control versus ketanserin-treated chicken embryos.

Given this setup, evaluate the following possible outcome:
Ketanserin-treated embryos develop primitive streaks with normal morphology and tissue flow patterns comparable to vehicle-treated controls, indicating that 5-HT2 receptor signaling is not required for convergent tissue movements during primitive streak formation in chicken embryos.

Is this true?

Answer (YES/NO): NO